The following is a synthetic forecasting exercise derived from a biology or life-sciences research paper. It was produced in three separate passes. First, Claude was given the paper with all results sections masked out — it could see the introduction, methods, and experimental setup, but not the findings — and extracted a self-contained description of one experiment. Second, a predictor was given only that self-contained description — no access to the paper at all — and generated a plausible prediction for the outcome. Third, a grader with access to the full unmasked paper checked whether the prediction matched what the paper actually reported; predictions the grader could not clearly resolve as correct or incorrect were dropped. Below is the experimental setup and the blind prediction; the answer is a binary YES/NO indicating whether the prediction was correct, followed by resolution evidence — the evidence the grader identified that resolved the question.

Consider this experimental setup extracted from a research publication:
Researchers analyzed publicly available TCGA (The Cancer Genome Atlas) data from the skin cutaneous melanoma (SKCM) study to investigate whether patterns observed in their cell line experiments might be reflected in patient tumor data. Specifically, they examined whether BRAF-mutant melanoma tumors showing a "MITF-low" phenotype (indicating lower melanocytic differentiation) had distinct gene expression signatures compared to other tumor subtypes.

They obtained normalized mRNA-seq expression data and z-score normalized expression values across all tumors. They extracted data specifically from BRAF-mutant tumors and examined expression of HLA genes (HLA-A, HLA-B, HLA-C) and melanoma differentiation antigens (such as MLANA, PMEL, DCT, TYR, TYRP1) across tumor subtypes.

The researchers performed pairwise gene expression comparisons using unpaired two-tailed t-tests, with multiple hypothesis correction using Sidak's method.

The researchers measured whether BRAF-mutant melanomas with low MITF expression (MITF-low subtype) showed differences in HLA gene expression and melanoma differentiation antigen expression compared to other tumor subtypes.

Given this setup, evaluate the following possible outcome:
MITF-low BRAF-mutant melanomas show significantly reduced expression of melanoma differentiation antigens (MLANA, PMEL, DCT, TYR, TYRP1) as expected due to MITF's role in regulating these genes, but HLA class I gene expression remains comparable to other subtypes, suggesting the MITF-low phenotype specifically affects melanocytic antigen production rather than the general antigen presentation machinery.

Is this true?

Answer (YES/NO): NO